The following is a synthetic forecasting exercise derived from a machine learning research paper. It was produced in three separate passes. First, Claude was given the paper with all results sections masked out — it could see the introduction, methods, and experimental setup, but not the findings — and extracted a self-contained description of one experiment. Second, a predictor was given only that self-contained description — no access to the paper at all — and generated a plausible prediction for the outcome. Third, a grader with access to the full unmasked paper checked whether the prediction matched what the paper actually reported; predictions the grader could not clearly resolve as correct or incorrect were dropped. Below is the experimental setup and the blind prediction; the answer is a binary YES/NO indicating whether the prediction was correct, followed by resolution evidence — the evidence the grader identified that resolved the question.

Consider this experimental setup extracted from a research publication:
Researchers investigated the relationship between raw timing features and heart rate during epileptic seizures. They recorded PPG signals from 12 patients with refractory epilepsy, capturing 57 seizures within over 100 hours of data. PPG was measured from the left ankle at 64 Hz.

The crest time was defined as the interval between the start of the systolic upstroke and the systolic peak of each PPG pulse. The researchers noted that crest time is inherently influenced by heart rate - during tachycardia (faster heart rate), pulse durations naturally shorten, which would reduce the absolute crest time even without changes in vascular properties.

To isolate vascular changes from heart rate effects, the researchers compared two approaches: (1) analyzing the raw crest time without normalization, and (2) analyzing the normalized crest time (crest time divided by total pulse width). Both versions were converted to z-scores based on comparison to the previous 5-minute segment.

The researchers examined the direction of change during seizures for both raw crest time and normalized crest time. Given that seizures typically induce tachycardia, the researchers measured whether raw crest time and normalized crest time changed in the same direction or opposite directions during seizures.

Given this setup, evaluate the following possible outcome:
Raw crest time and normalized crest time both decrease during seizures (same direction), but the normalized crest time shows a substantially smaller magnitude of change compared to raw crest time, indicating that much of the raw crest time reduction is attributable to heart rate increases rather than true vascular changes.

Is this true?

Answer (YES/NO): NO